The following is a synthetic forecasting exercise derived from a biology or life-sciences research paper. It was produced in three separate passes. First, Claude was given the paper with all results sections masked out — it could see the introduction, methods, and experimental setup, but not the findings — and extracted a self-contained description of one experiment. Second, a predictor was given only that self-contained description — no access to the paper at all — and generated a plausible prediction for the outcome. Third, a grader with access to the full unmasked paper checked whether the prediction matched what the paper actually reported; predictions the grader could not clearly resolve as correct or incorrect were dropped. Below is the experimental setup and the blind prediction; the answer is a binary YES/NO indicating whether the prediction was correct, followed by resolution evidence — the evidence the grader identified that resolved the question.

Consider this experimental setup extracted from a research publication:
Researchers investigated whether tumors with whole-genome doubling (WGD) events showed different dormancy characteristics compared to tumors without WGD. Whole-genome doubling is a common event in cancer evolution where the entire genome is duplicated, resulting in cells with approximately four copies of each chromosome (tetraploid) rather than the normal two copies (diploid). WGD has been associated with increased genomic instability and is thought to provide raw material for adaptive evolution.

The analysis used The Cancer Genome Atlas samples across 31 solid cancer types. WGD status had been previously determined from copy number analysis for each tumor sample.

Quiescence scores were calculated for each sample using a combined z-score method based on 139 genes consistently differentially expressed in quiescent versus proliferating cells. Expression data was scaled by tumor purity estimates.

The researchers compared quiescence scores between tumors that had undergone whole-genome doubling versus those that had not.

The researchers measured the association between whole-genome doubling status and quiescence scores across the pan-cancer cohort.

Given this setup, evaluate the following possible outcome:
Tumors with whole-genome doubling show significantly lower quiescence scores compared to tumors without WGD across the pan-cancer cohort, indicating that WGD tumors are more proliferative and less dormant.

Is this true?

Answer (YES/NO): YES